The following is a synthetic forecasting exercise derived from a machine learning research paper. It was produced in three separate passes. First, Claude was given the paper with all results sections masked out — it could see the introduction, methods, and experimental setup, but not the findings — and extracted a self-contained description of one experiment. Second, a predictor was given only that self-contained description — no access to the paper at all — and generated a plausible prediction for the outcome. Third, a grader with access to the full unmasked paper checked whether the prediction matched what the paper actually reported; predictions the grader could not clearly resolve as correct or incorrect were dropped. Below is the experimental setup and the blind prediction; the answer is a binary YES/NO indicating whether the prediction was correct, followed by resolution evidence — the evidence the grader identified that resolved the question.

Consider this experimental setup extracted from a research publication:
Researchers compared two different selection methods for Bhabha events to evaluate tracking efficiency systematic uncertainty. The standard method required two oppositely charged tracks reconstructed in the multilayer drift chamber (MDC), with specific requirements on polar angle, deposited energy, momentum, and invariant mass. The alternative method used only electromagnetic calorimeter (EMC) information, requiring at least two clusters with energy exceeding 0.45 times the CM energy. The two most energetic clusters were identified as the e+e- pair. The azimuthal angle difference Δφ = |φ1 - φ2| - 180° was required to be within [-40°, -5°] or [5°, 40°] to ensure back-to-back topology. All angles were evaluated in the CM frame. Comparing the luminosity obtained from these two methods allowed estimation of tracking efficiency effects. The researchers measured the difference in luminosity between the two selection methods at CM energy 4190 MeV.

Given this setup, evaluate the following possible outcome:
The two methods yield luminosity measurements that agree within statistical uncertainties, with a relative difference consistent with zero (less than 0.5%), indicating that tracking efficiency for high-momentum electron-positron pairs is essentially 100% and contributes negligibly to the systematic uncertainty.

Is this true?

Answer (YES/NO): NO